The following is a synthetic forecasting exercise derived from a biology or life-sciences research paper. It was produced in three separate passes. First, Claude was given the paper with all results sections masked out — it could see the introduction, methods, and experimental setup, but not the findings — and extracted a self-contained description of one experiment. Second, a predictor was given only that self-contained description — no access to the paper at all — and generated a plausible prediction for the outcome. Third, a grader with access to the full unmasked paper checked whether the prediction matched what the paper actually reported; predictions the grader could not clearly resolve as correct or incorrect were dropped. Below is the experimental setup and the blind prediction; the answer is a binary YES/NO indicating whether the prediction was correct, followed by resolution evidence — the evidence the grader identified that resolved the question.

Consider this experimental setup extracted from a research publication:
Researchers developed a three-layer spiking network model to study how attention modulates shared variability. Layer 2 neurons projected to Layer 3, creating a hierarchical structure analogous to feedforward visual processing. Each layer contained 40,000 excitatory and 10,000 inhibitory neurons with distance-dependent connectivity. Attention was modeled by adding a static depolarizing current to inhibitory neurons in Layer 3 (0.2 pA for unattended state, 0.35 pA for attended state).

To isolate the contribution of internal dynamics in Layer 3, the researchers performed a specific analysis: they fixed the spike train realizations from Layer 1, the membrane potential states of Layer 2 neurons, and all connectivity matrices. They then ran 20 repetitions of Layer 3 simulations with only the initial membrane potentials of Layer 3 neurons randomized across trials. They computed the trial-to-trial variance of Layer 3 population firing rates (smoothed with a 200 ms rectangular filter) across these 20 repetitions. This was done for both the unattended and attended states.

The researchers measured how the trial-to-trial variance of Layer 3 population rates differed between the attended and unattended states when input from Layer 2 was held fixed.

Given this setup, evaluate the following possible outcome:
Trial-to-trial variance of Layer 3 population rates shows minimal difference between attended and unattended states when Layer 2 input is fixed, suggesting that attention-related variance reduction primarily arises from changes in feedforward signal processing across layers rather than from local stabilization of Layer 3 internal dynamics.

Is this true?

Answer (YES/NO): NO